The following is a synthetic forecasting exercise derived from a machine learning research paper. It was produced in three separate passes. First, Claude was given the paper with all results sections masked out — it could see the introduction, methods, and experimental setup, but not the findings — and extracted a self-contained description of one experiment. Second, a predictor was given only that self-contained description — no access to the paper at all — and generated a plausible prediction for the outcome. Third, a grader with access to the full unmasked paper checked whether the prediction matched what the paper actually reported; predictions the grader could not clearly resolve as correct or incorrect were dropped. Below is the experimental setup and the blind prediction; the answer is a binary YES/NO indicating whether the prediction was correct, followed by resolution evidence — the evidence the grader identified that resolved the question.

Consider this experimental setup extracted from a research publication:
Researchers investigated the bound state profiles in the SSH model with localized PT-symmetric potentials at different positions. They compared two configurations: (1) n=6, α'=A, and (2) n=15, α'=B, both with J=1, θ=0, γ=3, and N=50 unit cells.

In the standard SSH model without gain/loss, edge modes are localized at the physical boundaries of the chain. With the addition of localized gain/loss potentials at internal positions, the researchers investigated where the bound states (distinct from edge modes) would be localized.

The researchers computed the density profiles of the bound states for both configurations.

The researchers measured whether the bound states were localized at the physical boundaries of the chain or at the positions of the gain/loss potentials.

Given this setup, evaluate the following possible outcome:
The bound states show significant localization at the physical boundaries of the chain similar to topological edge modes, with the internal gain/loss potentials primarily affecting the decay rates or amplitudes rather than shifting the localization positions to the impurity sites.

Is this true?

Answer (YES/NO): NO